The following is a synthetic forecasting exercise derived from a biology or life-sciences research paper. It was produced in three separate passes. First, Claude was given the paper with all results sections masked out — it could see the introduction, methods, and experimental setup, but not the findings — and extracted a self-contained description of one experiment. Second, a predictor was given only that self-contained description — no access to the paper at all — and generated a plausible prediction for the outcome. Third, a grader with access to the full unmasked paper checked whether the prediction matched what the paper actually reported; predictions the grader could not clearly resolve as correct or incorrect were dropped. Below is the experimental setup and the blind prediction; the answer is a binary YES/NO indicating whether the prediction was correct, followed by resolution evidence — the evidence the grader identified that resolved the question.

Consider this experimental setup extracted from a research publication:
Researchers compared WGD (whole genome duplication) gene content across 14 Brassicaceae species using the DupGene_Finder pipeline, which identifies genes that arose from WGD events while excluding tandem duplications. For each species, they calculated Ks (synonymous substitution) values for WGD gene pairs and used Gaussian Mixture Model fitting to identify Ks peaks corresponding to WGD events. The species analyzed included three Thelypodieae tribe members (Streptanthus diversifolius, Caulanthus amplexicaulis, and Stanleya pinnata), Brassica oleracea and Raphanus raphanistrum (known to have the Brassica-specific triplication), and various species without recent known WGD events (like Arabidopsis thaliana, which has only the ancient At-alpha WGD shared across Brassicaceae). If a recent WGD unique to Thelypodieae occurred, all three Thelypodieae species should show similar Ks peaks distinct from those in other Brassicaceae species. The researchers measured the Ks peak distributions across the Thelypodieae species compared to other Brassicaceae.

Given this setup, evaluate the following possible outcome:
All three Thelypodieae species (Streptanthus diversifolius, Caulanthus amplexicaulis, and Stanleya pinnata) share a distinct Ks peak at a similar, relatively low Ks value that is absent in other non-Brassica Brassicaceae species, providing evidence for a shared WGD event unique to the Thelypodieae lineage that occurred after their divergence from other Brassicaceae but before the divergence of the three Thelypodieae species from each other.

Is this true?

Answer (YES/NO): YES